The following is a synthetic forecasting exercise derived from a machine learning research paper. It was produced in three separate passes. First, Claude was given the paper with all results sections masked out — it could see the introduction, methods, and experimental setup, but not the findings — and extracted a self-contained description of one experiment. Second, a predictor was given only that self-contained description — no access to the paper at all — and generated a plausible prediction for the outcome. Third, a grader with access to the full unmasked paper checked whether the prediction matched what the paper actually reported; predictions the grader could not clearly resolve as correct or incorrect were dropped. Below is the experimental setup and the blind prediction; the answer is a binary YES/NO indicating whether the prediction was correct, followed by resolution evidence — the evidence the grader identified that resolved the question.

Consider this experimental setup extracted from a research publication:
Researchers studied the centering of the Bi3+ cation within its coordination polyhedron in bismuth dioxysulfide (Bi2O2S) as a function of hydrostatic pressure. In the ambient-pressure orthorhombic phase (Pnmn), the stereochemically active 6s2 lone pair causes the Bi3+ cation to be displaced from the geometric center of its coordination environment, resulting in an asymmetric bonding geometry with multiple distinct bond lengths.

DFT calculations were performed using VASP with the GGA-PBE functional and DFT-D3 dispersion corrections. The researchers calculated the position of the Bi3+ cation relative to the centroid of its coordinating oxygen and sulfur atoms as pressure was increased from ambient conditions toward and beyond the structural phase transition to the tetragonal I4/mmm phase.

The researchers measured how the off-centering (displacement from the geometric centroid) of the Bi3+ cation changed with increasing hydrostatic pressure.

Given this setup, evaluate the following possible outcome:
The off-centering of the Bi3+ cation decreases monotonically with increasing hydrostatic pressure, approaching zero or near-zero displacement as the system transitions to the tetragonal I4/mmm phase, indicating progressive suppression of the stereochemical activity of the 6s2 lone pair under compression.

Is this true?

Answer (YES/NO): YES